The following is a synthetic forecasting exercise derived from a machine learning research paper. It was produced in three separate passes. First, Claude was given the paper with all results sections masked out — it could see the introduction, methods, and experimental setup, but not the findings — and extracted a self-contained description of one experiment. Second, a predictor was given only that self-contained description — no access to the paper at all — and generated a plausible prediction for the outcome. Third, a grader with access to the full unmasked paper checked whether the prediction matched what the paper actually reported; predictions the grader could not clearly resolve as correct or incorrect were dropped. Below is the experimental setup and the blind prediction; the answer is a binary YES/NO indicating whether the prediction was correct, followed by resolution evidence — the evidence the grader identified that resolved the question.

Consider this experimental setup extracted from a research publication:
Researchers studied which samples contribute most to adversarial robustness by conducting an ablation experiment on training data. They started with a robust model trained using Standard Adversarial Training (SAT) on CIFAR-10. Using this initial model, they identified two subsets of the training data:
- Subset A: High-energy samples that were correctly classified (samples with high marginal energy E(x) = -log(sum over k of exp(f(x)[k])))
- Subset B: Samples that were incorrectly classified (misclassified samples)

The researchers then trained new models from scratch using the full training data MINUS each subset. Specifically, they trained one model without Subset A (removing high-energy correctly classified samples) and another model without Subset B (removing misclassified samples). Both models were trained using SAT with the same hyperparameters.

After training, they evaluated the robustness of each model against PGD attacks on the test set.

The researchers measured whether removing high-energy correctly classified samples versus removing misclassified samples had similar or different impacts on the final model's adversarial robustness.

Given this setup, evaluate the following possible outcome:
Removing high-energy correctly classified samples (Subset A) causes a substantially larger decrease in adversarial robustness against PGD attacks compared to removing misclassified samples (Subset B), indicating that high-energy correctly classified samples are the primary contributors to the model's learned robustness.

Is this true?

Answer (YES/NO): NO